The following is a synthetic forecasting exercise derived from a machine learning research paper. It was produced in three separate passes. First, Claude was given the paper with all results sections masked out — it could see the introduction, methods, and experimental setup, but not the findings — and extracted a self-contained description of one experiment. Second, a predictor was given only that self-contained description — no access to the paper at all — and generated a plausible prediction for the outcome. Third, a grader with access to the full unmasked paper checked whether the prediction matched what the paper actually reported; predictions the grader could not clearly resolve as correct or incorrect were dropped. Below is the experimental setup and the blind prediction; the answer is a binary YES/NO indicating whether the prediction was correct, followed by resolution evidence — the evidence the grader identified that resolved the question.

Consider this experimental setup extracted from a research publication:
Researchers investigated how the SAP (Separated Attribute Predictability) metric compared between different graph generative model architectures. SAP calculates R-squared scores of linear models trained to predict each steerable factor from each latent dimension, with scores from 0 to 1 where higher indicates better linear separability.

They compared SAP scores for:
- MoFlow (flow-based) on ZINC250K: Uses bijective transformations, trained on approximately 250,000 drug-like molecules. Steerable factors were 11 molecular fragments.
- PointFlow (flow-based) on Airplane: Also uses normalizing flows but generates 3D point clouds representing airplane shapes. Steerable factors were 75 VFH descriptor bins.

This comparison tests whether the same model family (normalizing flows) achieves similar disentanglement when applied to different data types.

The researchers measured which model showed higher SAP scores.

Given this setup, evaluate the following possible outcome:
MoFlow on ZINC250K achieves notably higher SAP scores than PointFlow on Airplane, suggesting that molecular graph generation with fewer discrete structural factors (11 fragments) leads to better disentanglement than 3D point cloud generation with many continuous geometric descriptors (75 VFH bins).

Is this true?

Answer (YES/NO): NO